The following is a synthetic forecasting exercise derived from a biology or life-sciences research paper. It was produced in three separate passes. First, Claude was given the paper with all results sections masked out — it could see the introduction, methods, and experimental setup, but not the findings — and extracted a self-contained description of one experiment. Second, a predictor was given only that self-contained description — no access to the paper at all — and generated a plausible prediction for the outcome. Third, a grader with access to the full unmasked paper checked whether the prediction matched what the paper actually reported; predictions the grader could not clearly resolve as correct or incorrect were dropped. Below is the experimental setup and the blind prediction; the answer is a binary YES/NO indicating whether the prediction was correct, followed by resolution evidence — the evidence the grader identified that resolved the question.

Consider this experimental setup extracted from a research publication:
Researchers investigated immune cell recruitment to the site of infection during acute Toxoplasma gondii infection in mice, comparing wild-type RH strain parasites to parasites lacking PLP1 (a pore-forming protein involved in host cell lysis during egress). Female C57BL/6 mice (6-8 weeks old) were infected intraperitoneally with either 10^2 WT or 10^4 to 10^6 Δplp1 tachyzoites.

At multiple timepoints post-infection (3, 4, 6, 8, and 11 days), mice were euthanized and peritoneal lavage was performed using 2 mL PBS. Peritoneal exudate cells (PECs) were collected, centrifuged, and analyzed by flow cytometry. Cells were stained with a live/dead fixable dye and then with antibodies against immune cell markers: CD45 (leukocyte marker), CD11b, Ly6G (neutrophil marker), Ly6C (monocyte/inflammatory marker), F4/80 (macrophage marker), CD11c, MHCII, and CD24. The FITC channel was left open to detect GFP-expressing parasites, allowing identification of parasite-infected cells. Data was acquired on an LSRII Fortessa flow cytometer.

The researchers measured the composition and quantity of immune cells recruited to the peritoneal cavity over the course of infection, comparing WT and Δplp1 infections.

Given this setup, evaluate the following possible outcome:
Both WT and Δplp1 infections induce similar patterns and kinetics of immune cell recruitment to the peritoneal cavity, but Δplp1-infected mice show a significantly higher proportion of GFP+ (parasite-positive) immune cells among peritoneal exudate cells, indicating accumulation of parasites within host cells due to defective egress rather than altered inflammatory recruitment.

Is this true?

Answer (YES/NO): NO